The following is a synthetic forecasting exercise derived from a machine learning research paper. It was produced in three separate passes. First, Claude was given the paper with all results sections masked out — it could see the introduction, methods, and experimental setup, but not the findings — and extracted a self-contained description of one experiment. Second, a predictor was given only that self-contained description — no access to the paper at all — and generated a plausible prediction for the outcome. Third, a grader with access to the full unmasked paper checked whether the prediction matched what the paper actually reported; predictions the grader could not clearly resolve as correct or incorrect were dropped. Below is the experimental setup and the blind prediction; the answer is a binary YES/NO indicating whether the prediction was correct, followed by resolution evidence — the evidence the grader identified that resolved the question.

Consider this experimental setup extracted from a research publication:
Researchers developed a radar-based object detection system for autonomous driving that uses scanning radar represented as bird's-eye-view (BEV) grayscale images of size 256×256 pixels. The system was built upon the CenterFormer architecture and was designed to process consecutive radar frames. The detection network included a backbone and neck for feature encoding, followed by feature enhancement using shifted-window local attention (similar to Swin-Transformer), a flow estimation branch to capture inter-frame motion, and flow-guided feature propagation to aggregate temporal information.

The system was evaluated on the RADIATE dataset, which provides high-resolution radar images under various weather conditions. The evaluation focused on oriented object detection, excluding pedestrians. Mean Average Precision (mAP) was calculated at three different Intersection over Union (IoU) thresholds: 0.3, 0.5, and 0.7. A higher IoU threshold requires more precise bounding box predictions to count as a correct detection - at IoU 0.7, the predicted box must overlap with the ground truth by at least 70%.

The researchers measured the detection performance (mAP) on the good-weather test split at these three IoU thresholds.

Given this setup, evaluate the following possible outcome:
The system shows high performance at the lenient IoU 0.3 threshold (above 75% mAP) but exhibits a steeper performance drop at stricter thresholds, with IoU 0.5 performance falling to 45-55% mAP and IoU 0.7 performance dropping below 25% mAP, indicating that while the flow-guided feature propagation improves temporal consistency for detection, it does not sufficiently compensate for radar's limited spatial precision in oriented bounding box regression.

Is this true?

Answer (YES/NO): NO